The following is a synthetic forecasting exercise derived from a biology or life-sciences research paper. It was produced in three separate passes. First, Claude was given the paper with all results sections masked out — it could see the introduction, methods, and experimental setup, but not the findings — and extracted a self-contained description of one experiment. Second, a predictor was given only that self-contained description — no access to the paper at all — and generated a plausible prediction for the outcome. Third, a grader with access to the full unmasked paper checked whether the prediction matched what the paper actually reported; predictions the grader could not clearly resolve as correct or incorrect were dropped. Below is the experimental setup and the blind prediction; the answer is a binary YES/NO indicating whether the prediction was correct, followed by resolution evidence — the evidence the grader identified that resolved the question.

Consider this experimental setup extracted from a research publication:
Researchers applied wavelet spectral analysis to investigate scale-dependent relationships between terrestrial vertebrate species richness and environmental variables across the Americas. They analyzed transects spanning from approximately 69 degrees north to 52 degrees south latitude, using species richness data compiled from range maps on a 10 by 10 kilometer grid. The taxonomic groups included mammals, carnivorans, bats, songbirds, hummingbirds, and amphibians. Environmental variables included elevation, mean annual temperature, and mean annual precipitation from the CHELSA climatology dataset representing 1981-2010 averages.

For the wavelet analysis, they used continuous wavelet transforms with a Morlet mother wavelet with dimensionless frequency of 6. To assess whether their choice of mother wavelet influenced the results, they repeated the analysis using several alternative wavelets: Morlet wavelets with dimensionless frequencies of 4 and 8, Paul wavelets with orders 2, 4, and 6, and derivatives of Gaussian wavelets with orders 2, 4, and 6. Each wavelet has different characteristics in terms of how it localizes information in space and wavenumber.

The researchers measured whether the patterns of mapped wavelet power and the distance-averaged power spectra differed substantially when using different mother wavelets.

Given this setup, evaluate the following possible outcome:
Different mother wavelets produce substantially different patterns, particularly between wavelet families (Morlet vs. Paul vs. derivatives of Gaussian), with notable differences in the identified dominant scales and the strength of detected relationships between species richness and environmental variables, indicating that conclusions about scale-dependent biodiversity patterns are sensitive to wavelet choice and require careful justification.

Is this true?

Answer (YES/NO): NO